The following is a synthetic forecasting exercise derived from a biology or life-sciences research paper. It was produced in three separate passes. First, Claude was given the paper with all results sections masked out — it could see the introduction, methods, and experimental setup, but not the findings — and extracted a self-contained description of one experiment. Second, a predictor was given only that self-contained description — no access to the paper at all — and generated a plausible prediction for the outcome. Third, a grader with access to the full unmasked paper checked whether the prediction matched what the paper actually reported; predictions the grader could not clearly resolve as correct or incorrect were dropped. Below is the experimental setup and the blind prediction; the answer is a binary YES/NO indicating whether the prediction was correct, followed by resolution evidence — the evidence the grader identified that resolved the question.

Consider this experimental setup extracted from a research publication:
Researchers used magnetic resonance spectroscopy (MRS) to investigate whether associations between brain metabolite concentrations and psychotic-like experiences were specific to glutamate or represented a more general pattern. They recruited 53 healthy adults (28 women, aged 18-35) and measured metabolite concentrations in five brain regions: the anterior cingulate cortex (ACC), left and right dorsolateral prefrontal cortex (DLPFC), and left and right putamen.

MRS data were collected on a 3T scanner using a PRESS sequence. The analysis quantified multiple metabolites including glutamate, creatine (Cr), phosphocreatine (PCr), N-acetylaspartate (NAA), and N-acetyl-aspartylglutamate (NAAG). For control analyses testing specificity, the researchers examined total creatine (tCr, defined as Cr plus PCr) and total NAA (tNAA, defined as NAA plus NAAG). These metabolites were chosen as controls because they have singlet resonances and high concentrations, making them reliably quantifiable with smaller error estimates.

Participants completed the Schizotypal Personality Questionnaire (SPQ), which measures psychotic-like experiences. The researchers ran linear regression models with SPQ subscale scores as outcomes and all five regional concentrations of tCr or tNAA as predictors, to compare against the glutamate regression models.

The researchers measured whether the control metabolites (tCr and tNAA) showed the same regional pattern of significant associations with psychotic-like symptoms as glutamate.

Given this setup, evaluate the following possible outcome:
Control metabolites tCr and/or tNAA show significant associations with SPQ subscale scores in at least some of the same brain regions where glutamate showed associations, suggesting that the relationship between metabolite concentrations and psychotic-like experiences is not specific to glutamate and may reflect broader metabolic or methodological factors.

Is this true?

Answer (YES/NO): NO